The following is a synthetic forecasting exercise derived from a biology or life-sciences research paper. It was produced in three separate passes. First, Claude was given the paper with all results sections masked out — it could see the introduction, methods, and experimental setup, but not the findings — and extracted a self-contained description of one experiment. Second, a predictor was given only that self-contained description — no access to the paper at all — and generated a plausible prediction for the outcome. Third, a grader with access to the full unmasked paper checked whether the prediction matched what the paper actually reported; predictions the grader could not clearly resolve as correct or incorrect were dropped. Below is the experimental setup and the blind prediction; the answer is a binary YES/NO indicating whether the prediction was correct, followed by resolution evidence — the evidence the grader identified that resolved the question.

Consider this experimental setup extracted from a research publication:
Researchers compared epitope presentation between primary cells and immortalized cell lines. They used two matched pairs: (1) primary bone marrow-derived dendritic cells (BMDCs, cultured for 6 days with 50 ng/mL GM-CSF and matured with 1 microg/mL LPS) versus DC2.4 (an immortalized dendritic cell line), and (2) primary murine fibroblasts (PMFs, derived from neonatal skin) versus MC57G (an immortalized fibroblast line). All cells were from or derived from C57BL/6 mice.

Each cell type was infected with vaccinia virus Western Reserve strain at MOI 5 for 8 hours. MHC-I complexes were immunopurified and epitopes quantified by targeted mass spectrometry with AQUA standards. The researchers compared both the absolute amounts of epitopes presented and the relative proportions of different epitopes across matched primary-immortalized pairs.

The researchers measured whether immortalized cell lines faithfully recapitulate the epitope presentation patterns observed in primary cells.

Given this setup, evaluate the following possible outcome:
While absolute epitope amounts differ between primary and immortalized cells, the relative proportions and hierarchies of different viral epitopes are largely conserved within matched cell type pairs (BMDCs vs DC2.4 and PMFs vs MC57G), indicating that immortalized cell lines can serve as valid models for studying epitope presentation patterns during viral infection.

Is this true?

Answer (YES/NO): YES